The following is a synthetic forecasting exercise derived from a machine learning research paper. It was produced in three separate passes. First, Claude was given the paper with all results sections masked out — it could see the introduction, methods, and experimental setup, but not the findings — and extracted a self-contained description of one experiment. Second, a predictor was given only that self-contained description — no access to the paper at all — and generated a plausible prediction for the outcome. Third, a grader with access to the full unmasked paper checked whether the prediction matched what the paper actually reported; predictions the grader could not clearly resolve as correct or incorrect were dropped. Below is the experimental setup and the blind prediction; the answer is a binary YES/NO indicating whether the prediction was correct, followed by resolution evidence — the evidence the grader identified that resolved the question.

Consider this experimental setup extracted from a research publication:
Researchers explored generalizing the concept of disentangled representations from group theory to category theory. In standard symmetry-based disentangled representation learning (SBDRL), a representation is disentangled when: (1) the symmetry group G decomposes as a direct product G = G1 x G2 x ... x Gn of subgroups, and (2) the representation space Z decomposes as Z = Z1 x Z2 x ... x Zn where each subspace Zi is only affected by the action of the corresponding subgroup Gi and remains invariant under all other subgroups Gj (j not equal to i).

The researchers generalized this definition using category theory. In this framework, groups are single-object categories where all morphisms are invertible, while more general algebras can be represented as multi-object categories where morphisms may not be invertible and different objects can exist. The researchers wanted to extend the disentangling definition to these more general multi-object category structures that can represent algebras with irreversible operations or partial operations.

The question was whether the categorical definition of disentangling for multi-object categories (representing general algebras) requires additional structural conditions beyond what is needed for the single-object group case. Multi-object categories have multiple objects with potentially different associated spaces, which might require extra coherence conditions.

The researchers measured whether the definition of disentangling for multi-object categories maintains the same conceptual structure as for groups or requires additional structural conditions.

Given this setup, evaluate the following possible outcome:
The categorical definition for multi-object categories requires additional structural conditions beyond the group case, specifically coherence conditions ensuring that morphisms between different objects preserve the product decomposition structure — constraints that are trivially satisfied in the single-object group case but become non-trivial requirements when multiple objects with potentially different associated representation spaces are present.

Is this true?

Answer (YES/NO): NO